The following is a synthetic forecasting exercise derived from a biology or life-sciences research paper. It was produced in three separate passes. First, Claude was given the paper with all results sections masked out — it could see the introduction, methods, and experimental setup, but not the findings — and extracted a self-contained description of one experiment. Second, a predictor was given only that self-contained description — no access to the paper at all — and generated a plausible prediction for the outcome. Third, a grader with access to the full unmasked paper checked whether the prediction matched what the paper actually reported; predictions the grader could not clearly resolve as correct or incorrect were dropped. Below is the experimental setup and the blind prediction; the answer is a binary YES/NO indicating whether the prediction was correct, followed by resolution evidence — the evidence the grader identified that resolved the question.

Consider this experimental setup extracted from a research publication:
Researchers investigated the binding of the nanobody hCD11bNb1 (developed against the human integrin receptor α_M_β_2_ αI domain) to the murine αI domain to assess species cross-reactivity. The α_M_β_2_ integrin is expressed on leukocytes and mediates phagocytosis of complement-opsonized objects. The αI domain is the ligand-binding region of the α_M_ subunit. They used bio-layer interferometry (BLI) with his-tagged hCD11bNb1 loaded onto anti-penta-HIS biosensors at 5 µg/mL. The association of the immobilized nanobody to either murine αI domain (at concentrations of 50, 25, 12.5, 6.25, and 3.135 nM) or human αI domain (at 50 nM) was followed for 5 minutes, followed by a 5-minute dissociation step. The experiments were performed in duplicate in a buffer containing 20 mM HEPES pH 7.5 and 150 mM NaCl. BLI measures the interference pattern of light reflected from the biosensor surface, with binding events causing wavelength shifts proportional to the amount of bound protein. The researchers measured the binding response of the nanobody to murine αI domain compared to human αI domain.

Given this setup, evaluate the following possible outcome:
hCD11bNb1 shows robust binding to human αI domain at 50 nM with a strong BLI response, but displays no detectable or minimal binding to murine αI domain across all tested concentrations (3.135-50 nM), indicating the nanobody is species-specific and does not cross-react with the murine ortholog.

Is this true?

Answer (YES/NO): NO